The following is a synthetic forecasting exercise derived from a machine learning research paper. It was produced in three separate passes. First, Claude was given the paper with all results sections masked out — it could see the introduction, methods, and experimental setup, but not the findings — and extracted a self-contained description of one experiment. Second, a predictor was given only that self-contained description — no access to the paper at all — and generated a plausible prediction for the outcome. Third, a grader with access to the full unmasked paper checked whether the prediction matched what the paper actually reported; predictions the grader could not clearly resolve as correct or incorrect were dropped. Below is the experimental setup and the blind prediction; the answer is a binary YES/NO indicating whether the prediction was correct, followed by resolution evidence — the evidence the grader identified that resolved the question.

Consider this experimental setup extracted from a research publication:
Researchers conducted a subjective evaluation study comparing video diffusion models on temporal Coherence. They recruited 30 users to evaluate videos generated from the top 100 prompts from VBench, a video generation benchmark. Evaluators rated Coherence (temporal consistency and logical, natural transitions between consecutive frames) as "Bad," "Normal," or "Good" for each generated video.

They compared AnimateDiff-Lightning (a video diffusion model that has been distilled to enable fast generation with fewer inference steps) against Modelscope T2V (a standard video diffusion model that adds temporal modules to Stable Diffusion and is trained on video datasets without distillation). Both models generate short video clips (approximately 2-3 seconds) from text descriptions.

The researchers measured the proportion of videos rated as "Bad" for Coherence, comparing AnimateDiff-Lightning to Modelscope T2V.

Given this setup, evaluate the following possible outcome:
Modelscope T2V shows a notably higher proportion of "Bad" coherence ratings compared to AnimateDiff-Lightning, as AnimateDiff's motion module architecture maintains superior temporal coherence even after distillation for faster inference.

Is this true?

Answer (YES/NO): NO